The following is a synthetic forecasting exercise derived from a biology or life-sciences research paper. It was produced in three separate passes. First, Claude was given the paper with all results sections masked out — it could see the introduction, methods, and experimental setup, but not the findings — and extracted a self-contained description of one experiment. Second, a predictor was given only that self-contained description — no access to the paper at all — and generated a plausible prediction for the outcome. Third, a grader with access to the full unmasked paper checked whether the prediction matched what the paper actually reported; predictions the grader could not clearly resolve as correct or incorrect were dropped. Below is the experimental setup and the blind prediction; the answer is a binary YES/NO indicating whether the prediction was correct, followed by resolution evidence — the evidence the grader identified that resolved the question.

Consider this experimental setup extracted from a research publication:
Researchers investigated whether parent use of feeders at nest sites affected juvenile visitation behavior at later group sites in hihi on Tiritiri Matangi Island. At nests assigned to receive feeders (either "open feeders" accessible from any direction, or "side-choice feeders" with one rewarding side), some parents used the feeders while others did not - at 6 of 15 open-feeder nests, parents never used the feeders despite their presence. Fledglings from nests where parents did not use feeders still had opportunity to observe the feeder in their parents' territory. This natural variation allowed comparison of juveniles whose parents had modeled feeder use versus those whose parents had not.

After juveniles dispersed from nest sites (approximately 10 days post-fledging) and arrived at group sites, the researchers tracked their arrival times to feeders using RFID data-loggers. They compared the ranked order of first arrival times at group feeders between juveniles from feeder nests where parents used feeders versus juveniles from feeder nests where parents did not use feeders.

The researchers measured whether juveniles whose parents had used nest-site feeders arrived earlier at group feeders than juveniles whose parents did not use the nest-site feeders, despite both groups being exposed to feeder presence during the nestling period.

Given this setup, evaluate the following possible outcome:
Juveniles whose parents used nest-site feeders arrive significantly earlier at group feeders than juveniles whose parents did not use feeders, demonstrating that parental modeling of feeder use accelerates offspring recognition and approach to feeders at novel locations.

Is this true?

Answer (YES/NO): NO